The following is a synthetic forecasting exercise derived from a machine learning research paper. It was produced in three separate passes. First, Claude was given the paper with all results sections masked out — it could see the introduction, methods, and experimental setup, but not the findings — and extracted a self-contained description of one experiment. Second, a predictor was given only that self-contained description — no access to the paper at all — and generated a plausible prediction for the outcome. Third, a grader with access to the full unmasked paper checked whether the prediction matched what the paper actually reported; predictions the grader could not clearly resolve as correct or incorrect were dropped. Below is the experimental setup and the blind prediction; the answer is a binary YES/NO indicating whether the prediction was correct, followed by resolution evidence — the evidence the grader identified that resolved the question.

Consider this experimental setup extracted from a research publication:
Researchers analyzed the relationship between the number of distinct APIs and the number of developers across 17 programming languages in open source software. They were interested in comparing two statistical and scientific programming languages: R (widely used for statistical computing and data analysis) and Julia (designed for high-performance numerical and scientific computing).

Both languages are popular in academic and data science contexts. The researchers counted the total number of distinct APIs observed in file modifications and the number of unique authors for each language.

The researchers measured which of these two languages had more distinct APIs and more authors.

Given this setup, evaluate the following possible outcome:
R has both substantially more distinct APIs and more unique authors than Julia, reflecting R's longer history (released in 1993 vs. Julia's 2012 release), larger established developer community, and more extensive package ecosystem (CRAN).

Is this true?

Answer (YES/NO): NO